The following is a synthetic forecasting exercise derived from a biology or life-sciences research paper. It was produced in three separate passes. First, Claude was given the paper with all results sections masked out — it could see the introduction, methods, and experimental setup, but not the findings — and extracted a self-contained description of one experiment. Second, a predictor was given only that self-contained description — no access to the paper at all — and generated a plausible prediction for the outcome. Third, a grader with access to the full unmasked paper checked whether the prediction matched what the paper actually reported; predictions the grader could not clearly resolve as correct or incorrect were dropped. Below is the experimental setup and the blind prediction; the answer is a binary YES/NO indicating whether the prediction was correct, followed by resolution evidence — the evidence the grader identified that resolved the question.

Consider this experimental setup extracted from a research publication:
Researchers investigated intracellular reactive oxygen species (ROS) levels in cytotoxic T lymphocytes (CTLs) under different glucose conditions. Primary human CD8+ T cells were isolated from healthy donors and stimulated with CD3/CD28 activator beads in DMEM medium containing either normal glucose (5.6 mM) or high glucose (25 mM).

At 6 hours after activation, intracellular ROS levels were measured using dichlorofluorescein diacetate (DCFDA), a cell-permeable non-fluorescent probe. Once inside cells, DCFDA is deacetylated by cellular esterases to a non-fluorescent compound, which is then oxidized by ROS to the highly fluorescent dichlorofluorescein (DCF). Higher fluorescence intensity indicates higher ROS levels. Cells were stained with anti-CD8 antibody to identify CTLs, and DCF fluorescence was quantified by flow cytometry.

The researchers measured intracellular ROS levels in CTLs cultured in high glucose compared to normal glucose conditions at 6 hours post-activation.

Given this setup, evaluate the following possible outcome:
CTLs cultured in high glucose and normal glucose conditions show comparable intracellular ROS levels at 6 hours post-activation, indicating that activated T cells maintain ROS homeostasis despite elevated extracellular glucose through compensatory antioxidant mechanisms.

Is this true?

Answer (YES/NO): NO